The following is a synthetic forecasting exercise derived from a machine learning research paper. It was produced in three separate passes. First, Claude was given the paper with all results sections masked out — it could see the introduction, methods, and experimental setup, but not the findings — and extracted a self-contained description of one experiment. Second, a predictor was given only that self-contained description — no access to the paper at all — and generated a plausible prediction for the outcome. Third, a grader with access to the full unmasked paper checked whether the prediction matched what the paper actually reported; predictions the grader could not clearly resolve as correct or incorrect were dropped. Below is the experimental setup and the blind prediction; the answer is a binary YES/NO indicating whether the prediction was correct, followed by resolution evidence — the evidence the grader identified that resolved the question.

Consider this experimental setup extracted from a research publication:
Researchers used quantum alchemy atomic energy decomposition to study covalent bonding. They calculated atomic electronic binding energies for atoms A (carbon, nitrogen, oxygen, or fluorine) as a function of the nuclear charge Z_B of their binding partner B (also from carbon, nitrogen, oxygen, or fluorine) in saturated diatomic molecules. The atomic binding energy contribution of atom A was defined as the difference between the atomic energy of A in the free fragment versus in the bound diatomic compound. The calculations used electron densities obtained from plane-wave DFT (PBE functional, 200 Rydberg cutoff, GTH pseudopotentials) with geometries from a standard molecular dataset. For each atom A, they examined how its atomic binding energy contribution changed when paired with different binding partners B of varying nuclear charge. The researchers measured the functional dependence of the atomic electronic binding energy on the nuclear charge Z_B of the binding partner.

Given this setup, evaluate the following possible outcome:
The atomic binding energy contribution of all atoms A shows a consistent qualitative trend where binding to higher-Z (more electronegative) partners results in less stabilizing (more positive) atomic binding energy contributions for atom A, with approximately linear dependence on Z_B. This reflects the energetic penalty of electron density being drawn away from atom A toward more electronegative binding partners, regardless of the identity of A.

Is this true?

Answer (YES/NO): NO